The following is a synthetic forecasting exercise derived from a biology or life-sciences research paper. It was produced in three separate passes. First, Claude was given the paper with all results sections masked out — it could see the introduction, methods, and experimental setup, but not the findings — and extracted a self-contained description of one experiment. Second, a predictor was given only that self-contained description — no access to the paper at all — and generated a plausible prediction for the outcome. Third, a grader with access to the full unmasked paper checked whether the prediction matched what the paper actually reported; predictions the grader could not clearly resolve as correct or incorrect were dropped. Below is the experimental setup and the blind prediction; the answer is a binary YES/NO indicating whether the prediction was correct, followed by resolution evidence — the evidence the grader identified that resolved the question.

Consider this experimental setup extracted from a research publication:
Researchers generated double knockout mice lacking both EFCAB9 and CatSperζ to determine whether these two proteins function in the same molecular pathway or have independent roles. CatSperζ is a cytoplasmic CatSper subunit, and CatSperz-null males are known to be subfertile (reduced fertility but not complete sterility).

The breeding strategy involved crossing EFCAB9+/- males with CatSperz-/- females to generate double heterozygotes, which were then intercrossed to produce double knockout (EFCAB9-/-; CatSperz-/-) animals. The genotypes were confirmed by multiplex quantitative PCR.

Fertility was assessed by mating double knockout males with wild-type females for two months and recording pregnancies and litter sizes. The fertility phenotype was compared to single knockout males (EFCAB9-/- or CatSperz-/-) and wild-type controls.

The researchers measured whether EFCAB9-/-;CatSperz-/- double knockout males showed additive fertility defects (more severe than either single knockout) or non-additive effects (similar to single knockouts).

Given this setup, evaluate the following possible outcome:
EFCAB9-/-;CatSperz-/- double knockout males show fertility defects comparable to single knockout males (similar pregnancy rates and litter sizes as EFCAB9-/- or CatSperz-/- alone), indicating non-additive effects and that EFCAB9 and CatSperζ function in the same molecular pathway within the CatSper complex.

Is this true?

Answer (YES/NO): YES